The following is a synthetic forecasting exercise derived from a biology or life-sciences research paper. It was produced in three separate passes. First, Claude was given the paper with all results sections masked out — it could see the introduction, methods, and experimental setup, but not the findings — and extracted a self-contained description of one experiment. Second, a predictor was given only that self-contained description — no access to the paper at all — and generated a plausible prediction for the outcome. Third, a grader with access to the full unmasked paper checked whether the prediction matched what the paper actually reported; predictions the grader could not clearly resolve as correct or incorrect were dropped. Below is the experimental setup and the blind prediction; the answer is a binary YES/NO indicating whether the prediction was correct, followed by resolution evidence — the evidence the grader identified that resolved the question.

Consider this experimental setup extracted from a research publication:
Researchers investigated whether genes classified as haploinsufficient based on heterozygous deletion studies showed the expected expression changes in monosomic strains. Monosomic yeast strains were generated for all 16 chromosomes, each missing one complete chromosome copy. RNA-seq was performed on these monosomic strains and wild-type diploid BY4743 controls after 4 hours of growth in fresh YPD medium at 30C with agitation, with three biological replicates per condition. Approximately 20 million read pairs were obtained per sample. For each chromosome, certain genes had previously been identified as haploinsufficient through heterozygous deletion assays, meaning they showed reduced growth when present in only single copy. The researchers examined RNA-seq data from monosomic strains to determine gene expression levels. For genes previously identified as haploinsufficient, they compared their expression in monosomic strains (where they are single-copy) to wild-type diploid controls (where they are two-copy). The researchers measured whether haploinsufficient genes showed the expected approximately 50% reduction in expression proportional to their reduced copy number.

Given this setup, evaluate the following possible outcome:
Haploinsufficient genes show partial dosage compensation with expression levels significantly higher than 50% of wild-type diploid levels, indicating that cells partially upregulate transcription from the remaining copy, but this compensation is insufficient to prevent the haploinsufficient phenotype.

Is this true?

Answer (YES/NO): NO